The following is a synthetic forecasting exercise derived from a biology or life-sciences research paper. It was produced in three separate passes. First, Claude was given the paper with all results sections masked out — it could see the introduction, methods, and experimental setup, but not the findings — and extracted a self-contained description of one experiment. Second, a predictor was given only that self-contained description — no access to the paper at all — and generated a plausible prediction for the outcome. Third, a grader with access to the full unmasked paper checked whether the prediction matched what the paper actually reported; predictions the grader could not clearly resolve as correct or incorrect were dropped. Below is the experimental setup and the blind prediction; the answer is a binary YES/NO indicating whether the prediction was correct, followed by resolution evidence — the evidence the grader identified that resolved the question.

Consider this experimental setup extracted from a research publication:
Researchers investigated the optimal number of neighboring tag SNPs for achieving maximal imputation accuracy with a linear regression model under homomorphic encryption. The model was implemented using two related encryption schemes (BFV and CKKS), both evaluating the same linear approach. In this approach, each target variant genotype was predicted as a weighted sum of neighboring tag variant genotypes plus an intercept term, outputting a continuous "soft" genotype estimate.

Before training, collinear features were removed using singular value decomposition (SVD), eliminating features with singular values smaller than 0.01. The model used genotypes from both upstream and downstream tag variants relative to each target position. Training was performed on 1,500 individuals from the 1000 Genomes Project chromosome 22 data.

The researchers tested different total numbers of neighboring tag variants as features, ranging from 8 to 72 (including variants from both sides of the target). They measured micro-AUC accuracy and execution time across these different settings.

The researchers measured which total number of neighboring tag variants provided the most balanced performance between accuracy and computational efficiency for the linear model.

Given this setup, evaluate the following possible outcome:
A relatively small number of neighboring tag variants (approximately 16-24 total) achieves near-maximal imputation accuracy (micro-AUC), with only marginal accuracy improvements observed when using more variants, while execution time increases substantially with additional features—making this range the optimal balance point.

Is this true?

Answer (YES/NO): NO